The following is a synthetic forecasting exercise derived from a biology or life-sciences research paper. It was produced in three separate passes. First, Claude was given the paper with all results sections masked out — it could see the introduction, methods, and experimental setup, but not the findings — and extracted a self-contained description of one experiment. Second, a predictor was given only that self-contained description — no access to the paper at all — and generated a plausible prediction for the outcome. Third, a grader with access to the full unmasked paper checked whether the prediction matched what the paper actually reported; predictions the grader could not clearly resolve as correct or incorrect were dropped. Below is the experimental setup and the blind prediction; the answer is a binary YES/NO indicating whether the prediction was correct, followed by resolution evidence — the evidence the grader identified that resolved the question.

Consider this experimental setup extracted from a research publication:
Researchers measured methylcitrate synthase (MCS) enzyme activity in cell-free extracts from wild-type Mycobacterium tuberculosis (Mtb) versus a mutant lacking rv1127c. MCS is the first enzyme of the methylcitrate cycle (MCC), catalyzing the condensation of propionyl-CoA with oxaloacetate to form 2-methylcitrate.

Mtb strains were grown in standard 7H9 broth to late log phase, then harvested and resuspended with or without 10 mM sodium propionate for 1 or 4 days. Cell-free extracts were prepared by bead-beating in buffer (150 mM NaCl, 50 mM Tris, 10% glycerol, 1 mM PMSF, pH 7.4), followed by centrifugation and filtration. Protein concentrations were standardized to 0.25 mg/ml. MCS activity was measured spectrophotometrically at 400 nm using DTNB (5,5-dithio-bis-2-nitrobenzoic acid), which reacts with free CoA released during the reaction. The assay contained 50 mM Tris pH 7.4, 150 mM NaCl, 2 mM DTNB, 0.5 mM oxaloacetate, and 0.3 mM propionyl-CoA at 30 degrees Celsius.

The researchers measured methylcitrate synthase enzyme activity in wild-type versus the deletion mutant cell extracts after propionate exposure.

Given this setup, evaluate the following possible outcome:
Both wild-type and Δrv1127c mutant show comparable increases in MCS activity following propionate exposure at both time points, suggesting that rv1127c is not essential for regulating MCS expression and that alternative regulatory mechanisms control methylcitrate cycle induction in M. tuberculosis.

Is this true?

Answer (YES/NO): NO